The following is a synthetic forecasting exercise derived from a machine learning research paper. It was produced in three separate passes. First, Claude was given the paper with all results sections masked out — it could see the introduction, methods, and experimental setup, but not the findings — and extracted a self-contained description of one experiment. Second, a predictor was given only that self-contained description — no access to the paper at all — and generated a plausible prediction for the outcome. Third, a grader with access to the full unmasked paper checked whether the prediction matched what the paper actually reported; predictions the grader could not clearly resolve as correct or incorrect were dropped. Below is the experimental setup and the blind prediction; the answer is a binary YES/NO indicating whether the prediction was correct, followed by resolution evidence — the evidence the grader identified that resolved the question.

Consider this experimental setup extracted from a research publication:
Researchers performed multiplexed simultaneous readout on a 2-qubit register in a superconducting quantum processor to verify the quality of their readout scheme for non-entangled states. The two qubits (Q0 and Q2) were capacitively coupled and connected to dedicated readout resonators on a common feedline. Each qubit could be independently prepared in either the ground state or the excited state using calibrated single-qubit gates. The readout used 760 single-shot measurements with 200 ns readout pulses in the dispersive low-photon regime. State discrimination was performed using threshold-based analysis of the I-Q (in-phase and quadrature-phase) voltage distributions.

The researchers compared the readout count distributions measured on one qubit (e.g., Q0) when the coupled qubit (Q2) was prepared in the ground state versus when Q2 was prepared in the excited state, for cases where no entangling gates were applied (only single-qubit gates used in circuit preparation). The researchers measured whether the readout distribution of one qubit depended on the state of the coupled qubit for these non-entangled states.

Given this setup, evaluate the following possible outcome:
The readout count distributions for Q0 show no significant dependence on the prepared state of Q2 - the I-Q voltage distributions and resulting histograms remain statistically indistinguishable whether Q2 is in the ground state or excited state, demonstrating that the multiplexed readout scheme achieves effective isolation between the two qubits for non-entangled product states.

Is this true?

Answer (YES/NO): YES